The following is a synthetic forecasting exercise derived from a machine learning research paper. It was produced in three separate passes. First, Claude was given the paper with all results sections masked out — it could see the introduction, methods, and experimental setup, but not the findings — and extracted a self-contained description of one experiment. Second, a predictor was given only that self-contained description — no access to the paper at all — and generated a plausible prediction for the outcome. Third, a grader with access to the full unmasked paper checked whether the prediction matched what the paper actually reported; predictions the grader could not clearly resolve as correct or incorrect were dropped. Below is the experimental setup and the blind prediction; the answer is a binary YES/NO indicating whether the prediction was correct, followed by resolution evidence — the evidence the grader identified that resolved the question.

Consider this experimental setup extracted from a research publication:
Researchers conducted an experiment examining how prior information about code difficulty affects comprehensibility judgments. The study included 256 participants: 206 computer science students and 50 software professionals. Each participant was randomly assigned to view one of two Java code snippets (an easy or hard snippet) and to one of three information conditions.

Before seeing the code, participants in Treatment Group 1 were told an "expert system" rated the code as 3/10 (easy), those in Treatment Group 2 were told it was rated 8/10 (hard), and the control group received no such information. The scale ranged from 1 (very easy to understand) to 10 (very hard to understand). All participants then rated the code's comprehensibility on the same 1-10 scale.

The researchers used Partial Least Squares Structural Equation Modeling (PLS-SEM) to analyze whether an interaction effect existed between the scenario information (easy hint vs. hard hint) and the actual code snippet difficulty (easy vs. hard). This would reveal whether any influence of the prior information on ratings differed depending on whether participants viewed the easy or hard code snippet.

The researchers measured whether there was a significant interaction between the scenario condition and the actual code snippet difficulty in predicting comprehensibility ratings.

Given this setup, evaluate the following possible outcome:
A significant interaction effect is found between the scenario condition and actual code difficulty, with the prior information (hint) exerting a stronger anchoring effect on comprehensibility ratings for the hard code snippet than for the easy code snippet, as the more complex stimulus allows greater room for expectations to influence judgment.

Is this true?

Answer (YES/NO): NO